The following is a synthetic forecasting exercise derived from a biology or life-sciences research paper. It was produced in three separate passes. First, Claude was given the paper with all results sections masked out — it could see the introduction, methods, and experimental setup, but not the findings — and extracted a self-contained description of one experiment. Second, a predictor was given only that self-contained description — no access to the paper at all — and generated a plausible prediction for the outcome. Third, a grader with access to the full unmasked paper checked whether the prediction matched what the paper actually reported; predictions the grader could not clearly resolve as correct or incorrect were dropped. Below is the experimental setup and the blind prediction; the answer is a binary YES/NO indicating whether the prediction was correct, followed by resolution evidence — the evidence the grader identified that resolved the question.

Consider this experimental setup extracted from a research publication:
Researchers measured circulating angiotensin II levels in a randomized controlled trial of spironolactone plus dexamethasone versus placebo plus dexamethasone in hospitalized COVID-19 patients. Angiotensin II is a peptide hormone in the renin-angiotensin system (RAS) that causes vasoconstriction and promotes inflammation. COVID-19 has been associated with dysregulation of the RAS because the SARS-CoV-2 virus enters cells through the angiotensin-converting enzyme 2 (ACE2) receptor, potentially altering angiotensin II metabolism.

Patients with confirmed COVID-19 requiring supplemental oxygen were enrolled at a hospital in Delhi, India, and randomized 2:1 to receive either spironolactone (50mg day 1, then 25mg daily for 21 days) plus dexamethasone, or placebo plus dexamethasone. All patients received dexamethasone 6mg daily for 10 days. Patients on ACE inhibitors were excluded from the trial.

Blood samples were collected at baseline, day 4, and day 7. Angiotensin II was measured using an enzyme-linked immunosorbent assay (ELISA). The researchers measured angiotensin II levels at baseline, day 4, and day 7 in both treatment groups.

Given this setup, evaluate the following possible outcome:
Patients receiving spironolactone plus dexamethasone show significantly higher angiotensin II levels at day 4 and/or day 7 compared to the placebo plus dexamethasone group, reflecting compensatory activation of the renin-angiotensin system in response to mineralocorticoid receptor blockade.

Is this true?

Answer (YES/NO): NO